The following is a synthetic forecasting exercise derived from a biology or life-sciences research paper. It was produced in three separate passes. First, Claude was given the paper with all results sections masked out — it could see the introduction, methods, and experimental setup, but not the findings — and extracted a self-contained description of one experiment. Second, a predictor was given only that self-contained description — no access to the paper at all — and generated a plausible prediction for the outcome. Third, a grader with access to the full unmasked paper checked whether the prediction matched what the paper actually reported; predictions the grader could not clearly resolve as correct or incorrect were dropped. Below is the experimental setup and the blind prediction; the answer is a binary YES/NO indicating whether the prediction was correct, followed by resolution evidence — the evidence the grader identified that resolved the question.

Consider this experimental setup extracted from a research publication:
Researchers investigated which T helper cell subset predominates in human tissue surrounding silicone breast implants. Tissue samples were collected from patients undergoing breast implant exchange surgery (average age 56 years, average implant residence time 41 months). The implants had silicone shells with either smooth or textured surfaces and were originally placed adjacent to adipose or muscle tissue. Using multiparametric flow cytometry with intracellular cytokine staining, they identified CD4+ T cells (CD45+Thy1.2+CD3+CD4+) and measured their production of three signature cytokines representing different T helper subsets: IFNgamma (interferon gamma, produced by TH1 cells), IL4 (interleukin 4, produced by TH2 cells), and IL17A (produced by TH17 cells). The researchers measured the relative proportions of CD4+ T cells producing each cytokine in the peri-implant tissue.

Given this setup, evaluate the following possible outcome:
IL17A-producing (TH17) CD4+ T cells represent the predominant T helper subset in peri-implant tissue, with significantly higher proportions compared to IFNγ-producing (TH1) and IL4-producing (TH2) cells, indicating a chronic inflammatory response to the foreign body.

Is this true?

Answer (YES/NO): YES